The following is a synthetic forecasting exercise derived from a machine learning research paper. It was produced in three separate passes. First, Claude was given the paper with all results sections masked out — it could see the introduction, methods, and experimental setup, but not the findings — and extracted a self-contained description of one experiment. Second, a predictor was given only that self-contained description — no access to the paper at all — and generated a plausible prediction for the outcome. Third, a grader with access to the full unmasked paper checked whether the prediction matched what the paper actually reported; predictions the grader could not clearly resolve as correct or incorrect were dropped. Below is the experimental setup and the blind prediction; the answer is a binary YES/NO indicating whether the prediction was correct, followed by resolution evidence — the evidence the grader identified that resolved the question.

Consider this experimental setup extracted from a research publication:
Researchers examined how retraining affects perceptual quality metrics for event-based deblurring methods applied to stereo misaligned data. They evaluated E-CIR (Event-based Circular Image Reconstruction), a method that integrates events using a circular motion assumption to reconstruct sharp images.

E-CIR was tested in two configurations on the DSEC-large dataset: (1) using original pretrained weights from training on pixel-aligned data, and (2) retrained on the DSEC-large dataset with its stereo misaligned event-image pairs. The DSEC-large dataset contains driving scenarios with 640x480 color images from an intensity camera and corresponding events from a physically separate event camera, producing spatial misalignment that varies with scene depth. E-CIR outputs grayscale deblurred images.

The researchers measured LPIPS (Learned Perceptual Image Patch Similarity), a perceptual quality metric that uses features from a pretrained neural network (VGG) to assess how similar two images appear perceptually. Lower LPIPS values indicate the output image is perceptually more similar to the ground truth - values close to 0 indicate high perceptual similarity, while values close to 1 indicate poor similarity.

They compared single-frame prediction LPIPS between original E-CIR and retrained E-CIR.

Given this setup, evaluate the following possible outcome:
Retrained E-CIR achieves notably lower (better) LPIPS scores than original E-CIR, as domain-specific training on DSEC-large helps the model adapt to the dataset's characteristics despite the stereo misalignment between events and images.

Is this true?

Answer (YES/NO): YES